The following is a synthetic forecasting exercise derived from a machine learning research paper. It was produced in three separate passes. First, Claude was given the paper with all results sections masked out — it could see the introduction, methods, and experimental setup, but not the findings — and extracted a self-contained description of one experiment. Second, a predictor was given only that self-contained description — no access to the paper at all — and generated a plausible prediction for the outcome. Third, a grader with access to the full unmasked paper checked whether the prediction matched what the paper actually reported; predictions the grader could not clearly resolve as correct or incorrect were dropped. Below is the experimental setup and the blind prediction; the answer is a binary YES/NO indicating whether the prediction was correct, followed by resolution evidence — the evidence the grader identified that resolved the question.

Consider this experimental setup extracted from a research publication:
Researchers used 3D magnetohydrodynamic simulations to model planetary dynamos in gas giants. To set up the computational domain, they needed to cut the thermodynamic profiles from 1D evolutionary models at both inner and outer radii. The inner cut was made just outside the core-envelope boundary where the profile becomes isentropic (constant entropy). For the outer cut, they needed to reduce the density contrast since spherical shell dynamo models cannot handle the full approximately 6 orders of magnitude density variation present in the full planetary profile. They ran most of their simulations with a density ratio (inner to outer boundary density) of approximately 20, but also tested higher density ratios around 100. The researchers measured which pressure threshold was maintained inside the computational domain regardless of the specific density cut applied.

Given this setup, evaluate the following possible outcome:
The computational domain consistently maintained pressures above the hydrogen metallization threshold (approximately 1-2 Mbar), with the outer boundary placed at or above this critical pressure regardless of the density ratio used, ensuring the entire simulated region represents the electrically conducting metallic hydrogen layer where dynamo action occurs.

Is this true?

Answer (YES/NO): NO